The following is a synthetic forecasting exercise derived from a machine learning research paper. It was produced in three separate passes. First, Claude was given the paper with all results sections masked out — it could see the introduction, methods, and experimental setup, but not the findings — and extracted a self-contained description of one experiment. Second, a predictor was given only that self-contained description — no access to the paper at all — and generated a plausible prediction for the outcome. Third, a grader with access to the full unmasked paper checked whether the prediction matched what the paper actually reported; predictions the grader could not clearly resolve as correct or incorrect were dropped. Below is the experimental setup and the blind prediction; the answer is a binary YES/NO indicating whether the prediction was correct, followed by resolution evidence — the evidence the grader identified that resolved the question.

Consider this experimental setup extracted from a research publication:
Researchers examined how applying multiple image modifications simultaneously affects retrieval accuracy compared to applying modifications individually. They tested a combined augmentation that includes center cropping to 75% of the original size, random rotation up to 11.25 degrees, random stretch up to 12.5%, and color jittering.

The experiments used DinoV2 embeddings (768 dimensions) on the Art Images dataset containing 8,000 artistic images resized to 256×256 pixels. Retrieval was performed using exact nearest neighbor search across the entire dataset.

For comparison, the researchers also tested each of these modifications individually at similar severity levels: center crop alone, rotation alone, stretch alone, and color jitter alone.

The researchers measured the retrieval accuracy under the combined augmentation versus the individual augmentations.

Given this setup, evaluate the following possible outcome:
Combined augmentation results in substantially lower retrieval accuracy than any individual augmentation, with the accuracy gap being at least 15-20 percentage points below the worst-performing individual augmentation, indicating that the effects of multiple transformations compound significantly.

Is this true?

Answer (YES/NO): NO